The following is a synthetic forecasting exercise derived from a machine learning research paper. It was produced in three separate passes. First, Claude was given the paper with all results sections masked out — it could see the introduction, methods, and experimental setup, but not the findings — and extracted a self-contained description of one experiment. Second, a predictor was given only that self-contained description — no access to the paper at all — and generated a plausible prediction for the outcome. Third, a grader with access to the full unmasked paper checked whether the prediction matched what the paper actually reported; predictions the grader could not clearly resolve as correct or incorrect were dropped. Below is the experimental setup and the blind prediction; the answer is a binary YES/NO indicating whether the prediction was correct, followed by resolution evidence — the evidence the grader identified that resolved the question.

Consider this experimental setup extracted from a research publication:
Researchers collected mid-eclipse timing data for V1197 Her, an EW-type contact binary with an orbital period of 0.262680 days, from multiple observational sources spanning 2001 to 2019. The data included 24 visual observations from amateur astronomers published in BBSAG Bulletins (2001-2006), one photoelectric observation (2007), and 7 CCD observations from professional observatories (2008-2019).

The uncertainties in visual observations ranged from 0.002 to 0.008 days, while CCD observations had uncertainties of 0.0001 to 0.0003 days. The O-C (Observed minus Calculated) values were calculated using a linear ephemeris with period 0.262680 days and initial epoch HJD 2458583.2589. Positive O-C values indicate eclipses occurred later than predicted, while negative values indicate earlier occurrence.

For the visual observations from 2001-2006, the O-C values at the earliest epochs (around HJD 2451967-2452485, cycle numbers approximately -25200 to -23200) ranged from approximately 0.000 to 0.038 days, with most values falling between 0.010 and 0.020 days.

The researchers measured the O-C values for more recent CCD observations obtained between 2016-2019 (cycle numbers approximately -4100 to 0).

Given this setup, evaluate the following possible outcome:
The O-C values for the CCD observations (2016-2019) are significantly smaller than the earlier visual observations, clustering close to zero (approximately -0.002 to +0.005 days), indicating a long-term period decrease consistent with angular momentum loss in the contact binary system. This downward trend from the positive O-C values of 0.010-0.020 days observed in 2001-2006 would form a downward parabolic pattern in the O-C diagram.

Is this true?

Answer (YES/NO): NO